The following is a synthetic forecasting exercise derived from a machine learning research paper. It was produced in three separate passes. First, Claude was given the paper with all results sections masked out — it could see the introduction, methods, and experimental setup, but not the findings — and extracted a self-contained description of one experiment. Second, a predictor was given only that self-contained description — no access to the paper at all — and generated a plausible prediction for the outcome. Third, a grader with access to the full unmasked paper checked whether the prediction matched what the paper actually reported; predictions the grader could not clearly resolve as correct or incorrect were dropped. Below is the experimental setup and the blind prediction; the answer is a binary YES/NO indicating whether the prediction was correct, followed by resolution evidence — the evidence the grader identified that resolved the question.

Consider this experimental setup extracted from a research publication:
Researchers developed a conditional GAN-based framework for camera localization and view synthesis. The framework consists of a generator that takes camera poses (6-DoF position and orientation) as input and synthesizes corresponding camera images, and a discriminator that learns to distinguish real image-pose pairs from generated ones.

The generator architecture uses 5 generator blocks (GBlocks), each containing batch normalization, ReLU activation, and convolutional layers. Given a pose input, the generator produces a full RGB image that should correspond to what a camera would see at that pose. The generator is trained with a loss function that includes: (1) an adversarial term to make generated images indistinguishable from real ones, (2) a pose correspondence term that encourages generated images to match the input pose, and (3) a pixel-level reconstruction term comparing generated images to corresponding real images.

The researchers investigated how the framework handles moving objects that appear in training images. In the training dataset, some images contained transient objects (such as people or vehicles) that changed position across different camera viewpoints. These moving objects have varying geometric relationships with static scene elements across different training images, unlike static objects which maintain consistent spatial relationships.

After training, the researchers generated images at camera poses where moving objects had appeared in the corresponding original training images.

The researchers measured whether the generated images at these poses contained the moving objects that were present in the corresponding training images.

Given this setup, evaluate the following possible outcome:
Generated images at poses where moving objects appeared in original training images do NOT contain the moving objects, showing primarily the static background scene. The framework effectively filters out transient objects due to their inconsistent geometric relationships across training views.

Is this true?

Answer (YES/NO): YES